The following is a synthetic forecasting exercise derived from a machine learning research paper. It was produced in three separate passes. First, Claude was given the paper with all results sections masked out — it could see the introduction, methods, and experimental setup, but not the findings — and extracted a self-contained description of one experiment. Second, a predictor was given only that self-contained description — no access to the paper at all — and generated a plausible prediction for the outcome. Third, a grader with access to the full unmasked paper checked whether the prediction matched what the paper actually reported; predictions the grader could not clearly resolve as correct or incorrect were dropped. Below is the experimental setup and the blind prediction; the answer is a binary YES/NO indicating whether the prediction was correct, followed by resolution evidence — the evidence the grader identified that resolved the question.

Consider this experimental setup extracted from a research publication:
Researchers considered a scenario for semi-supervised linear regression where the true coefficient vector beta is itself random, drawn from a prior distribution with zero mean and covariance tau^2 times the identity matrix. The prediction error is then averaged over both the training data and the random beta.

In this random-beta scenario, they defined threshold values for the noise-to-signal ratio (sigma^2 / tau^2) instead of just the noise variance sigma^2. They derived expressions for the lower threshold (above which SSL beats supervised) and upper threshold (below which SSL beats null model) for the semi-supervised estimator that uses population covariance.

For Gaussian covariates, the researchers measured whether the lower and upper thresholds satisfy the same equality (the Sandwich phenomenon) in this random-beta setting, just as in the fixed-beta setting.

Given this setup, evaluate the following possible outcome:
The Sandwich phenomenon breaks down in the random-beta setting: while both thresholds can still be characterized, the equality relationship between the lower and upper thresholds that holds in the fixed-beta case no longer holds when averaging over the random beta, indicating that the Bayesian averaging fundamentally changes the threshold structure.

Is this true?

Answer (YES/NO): NO